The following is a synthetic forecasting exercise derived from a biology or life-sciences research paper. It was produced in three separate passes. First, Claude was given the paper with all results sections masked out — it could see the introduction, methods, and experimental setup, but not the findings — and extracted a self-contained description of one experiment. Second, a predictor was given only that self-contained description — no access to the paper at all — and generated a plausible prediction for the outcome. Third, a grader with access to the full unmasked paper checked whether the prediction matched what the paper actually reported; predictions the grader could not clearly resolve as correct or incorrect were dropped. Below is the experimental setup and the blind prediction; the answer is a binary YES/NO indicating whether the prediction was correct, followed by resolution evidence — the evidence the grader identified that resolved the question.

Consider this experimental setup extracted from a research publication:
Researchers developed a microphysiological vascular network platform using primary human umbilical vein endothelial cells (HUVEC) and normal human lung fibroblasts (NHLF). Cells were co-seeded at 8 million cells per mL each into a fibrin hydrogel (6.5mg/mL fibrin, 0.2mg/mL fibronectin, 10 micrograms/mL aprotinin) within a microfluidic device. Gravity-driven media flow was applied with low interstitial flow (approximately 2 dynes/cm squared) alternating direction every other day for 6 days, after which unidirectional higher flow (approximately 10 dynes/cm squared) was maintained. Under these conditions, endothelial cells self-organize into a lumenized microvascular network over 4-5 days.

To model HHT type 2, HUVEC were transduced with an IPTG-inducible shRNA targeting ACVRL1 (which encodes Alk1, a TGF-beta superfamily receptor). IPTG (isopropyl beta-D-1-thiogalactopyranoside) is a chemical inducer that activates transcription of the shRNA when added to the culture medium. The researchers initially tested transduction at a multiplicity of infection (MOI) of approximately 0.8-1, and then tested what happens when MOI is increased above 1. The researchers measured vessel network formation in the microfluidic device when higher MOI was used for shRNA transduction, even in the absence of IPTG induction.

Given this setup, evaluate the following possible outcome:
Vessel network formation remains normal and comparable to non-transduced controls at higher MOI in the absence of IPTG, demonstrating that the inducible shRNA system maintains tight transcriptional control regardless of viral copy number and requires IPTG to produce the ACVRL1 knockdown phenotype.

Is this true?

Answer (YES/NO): NO